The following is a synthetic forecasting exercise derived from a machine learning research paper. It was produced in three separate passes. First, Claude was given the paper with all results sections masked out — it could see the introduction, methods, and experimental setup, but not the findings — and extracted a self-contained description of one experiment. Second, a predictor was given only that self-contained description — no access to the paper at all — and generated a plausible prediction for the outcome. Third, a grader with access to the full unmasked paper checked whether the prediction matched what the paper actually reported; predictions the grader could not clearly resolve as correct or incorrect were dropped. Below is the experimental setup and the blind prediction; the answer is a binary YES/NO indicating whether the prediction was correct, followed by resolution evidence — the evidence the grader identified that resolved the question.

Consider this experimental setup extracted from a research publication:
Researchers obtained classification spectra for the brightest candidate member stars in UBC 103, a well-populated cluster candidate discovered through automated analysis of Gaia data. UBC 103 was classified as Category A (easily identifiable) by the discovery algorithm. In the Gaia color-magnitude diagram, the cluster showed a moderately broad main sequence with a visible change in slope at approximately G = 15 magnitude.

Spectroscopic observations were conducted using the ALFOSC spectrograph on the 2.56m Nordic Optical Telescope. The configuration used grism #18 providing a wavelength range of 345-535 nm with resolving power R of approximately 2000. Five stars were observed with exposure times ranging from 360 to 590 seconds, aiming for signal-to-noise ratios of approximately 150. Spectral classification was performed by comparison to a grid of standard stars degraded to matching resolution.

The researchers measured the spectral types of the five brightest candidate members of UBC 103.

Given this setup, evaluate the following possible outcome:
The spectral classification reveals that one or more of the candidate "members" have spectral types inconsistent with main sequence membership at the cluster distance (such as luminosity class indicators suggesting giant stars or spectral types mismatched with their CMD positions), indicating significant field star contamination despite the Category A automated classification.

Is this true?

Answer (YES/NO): NO